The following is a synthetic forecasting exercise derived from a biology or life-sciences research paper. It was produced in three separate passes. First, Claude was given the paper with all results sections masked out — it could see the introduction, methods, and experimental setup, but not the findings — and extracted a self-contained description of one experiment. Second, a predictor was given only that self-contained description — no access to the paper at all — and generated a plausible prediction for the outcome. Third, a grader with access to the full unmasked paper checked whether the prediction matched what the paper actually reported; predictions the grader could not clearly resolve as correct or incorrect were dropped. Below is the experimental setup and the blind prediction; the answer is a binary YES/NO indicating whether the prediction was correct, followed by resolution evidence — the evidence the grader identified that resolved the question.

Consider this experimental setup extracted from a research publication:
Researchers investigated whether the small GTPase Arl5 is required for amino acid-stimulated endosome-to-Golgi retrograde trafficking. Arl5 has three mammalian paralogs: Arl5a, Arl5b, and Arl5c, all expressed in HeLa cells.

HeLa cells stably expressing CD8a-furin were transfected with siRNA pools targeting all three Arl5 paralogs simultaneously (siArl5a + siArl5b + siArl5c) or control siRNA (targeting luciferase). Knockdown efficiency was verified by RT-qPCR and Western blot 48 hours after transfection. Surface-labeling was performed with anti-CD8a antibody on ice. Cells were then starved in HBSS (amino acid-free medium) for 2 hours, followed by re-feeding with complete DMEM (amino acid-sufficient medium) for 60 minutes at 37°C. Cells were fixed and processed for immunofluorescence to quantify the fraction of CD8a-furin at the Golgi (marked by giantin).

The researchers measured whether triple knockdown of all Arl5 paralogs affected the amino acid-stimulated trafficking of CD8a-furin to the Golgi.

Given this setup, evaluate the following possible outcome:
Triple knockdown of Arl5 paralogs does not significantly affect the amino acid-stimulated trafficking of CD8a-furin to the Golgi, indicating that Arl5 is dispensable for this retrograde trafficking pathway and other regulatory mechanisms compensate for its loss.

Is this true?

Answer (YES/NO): NO